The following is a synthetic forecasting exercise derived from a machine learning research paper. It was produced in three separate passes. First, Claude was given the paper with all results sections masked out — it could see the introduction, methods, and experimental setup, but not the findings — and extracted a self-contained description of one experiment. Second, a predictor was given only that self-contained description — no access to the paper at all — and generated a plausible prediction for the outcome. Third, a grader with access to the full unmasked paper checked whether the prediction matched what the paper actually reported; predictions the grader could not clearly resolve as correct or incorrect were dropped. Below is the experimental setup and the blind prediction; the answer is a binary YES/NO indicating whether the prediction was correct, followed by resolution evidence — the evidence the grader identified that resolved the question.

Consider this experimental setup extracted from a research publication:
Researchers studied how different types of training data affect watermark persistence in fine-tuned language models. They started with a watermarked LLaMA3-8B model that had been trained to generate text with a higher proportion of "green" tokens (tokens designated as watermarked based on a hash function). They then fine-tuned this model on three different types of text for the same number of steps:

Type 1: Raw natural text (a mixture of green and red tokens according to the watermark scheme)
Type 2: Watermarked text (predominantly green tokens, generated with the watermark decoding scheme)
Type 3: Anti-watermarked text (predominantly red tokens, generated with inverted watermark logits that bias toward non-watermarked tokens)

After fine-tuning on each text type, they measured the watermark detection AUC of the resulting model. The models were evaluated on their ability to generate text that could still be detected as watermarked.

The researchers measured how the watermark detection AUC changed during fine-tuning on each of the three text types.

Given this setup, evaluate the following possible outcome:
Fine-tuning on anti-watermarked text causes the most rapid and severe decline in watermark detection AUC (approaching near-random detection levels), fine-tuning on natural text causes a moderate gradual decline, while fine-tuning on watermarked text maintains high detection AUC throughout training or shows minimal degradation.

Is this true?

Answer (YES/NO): NO